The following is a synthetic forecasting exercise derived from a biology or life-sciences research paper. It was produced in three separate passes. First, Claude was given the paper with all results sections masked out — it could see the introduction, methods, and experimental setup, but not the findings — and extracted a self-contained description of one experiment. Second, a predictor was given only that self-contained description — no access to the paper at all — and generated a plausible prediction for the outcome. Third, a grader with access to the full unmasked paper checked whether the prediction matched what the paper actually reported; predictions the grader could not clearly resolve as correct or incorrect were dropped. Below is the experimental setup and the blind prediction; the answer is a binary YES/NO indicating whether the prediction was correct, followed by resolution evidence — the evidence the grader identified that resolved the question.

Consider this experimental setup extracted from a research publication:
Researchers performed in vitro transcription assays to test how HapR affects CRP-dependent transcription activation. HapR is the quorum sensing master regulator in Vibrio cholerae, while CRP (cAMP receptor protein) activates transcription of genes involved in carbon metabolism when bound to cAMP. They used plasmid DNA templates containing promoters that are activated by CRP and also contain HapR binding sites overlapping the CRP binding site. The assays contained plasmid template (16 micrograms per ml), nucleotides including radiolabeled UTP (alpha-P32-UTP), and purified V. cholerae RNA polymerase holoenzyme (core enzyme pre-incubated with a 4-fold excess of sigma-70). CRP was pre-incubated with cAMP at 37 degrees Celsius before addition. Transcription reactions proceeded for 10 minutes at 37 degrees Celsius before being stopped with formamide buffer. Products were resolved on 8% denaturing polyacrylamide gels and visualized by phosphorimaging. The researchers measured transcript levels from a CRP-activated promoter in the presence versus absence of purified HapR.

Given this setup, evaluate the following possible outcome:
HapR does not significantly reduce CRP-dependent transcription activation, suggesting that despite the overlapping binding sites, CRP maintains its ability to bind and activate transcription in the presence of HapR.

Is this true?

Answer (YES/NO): NO